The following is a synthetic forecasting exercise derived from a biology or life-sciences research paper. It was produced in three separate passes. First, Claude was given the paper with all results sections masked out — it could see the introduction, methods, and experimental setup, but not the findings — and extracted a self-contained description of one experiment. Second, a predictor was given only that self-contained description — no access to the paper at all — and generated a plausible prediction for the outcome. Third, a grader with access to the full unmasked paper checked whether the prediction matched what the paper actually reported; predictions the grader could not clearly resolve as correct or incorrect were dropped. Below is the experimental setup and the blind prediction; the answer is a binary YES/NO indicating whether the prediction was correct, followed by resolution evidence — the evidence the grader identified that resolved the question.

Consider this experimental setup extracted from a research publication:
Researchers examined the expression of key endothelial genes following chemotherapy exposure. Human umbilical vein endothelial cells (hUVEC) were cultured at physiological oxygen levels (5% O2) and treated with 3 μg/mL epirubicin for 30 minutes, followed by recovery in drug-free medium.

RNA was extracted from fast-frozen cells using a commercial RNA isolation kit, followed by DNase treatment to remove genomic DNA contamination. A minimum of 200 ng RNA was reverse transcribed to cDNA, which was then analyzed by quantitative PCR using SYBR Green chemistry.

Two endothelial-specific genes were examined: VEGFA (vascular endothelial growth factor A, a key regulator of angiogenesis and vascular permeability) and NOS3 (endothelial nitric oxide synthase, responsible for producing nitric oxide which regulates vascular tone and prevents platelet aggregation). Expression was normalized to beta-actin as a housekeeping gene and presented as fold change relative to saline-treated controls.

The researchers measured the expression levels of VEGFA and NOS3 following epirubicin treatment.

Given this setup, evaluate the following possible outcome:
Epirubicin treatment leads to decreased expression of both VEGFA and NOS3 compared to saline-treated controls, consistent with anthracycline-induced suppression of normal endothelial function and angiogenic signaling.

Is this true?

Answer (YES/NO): NO